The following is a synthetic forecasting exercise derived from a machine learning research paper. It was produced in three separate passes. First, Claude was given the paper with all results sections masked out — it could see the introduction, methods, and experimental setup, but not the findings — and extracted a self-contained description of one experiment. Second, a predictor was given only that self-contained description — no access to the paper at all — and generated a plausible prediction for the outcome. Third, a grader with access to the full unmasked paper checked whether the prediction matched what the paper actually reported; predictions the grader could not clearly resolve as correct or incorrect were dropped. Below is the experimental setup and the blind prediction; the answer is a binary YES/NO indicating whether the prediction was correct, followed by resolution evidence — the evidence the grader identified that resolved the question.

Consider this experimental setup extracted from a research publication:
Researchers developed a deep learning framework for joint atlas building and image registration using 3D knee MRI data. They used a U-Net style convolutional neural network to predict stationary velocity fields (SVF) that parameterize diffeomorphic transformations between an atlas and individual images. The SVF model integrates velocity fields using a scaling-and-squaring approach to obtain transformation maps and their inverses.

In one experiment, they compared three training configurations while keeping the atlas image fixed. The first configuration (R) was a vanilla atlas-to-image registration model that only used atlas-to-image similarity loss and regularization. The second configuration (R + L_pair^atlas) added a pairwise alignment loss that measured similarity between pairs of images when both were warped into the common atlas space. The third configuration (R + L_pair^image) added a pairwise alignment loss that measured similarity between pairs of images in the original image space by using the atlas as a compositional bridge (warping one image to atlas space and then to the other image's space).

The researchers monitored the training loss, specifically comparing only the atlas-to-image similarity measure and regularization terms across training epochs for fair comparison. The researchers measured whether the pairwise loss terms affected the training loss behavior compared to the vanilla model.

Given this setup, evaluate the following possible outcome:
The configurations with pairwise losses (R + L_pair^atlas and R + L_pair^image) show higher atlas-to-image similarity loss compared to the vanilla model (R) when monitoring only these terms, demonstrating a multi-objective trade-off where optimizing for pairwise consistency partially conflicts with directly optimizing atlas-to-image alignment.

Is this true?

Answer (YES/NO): YES